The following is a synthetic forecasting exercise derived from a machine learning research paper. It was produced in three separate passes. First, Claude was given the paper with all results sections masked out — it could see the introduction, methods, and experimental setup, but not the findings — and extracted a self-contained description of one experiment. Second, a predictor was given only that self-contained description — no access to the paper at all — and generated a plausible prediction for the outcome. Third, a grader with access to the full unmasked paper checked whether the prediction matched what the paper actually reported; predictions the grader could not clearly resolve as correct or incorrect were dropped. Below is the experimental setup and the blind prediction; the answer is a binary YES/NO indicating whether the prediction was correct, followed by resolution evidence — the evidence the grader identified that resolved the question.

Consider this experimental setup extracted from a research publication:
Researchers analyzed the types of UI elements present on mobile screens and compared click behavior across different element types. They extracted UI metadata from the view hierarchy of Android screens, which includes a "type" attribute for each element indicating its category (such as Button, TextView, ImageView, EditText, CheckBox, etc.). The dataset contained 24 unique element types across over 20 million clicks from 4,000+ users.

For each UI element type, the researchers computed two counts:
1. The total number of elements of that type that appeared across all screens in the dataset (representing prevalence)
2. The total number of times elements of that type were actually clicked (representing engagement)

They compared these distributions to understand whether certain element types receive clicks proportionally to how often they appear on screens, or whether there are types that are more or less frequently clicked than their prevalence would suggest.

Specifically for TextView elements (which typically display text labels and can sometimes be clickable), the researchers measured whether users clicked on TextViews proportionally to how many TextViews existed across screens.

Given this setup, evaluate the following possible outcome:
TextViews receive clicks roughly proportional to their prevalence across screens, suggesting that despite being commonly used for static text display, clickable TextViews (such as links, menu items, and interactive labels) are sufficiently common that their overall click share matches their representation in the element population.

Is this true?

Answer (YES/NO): NO